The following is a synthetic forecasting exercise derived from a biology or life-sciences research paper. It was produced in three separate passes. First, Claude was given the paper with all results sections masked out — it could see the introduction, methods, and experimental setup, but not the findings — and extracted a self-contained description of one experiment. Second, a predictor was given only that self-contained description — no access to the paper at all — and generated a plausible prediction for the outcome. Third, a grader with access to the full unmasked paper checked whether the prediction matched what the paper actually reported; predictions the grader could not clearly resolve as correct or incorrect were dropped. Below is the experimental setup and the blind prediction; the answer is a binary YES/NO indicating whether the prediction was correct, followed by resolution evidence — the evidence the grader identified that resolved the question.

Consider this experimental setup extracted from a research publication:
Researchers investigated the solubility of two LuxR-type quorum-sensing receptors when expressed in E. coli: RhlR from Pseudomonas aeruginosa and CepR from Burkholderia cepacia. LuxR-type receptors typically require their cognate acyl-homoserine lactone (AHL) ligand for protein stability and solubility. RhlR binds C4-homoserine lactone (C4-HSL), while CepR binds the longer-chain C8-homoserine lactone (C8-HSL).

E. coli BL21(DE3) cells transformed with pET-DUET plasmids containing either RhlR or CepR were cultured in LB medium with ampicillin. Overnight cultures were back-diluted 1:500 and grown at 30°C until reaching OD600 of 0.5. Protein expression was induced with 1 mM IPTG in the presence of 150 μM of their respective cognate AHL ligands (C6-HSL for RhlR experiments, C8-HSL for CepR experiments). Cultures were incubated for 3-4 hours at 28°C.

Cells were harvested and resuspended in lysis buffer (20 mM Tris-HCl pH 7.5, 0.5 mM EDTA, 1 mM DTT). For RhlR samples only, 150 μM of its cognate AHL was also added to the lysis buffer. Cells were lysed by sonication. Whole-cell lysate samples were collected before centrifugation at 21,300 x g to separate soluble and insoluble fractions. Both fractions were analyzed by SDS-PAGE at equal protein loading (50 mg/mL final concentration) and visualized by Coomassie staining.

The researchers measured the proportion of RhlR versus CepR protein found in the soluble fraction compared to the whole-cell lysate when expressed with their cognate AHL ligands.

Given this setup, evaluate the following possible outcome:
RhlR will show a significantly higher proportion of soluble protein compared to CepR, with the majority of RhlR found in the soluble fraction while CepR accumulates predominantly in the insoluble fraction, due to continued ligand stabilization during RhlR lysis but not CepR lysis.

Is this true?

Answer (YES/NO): NO